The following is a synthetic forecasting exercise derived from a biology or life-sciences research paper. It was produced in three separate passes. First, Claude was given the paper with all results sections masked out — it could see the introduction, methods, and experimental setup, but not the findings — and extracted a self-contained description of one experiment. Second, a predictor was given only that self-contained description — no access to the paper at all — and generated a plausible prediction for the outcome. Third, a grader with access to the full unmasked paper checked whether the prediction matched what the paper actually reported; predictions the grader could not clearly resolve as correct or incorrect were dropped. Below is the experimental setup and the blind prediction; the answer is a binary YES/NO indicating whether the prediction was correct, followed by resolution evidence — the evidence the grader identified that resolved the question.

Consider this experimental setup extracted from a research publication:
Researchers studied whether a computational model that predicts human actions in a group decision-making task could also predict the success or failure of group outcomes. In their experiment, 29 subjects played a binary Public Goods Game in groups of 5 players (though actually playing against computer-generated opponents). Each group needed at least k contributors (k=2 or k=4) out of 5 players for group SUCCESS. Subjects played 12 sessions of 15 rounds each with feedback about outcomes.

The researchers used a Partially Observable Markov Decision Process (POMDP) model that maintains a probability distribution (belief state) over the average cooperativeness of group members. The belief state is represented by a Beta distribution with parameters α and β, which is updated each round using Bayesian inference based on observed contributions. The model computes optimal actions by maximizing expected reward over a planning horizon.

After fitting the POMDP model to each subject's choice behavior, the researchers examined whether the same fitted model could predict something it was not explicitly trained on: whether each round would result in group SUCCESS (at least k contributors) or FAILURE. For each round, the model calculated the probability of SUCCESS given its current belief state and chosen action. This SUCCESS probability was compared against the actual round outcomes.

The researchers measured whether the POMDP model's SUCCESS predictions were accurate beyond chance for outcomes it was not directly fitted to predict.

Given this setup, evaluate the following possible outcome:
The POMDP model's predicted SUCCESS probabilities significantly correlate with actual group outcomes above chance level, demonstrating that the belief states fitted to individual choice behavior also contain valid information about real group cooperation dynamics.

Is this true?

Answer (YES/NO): YES